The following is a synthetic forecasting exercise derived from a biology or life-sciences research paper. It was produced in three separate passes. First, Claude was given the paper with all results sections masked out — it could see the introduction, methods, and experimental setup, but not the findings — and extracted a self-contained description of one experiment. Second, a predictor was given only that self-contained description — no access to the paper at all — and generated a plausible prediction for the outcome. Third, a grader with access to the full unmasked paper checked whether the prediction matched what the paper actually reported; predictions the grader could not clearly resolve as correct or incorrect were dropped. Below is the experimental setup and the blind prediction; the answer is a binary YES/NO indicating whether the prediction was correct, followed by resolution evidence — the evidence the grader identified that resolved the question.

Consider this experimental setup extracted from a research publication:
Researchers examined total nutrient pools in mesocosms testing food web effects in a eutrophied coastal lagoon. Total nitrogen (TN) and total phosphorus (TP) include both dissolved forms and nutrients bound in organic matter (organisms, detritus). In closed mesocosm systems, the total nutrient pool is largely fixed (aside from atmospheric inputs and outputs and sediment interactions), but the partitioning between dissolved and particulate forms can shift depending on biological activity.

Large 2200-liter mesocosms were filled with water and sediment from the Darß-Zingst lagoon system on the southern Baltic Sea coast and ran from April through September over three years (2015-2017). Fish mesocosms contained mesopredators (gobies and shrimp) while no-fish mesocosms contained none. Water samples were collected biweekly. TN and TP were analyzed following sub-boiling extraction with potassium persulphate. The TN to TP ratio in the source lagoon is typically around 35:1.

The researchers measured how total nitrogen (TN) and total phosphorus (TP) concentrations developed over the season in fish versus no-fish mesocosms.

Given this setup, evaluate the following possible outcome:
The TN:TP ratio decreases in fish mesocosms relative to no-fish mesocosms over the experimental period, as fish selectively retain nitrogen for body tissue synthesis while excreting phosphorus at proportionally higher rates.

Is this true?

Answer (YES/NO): NO